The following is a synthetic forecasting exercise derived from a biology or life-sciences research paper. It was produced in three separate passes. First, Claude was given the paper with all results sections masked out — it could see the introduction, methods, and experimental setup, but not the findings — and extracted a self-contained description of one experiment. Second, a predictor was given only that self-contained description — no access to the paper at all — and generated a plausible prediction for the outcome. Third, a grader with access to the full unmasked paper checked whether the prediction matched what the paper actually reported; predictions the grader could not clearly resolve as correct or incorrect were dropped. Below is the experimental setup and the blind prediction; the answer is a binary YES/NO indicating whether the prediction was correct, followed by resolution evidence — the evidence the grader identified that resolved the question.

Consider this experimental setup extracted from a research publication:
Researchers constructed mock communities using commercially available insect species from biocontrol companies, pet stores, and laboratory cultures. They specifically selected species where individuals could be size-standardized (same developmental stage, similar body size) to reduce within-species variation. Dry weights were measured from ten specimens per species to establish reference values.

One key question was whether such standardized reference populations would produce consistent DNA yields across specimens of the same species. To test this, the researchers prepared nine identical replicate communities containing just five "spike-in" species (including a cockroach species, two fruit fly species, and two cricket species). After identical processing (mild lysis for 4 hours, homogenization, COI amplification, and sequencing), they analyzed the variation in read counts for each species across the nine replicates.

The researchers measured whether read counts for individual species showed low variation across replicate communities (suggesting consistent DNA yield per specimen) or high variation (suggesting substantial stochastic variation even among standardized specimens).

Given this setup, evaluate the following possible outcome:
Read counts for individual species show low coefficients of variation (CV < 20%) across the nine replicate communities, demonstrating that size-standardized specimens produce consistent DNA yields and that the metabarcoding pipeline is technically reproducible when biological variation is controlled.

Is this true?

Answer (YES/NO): NO